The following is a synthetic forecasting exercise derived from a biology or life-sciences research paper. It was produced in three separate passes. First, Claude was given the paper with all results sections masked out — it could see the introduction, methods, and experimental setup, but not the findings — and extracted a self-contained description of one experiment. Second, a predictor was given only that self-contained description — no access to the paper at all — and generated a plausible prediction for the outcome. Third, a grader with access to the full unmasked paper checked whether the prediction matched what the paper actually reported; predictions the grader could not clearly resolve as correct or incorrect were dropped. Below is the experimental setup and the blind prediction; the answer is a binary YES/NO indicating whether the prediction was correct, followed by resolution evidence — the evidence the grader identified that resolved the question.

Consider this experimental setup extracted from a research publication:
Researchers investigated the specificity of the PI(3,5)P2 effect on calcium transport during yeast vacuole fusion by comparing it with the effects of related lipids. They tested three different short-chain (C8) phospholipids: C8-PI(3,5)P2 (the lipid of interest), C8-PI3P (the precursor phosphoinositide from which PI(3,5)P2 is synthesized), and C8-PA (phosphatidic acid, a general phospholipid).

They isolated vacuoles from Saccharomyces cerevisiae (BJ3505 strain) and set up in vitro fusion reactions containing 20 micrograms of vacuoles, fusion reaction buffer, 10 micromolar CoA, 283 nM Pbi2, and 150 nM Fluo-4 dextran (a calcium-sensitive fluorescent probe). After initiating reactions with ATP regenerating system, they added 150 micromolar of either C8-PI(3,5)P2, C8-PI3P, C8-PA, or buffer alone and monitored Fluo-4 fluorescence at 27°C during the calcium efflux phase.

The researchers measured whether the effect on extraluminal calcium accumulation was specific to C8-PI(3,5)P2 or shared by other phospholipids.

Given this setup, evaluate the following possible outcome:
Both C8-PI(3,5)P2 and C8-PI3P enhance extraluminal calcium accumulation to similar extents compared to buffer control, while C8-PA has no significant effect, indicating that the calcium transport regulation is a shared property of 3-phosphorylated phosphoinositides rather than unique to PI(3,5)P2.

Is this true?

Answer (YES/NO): NO